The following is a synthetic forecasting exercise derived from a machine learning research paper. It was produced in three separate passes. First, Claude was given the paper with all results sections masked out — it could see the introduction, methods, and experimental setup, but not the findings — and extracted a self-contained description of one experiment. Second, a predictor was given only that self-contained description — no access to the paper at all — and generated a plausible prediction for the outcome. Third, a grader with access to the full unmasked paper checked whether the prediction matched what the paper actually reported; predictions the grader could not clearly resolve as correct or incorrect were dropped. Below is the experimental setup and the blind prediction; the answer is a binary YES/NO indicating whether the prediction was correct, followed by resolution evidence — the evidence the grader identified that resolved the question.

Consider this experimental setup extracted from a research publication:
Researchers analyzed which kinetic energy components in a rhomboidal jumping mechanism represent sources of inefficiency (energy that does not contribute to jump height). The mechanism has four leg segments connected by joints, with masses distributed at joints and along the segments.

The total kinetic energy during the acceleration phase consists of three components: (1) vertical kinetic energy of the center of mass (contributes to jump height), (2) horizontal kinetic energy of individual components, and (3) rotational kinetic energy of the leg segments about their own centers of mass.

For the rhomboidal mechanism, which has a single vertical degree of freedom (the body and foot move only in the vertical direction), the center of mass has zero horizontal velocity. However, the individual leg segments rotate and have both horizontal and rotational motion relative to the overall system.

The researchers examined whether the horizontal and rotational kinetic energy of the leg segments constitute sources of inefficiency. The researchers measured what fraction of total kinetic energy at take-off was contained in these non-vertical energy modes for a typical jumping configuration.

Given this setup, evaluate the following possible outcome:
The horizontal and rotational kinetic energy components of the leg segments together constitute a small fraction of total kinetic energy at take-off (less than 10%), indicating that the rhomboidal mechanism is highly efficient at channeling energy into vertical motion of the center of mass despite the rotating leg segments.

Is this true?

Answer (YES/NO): NO